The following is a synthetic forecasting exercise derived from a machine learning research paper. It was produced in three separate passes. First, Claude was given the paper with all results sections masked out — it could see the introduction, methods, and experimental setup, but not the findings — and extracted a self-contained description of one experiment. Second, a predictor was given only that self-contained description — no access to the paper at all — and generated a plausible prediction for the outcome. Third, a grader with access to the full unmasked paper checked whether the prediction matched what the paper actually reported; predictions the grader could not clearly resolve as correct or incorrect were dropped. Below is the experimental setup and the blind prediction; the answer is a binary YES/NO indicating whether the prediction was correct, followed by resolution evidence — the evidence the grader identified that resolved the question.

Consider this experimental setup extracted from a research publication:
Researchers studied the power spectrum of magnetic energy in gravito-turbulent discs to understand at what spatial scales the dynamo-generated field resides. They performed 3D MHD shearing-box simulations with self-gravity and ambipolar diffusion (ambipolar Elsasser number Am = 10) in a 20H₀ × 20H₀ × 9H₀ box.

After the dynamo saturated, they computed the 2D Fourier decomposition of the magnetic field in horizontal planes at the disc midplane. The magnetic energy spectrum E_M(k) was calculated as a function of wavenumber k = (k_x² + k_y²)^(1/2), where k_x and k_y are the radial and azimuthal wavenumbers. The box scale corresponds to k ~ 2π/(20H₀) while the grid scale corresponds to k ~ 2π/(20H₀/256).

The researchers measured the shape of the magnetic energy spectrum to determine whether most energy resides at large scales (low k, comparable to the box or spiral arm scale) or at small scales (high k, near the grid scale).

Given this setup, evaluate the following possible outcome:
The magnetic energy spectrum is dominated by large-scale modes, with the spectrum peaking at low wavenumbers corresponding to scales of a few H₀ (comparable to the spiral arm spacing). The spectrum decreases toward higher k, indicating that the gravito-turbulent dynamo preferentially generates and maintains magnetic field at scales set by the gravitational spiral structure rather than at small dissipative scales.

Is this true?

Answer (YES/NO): YES